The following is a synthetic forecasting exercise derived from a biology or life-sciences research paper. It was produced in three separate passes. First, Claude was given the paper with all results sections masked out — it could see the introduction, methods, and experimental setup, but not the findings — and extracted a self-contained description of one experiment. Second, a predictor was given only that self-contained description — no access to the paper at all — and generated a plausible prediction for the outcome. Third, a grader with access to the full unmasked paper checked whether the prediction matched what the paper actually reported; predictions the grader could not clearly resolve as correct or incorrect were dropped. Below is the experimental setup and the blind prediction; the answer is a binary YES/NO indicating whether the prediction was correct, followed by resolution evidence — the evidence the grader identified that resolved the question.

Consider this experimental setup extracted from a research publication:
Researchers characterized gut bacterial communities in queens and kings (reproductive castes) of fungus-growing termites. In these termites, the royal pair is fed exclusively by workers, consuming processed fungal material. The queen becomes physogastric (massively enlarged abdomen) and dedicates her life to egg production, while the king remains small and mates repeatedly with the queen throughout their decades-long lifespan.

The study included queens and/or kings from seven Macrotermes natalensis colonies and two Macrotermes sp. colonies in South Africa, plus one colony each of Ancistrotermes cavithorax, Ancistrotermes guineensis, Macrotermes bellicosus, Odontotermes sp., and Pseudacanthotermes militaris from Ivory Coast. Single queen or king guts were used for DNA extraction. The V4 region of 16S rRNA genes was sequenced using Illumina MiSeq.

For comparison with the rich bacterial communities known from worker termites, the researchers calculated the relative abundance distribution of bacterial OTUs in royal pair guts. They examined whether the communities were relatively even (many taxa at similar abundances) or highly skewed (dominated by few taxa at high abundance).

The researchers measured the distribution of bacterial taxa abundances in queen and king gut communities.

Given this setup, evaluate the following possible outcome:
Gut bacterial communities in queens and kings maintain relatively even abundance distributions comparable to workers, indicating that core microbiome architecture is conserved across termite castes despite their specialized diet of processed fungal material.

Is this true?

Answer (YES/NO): NO